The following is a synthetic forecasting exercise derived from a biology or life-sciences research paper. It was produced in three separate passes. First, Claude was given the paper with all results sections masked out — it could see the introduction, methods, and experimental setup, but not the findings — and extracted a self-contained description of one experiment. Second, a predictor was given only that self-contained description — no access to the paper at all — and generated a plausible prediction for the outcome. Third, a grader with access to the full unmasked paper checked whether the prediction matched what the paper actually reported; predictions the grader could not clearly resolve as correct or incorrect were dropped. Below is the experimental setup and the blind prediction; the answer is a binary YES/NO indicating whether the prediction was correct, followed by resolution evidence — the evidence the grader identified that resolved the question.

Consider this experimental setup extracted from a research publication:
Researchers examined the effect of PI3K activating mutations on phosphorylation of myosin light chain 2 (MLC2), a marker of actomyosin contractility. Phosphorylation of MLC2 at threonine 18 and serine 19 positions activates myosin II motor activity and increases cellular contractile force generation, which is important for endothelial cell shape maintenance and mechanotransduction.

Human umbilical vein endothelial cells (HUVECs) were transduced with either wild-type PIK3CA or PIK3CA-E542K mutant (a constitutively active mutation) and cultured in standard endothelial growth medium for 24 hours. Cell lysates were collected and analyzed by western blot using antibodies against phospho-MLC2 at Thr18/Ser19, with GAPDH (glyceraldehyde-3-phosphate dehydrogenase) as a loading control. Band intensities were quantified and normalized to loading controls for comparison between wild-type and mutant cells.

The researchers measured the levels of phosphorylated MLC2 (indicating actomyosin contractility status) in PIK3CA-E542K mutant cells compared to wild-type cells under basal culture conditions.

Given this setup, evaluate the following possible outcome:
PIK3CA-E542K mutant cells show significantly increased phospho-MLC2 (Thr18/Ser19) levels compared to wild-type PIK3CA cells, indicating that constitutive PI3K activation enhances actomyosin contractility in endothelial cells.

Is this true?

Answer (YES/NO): NO